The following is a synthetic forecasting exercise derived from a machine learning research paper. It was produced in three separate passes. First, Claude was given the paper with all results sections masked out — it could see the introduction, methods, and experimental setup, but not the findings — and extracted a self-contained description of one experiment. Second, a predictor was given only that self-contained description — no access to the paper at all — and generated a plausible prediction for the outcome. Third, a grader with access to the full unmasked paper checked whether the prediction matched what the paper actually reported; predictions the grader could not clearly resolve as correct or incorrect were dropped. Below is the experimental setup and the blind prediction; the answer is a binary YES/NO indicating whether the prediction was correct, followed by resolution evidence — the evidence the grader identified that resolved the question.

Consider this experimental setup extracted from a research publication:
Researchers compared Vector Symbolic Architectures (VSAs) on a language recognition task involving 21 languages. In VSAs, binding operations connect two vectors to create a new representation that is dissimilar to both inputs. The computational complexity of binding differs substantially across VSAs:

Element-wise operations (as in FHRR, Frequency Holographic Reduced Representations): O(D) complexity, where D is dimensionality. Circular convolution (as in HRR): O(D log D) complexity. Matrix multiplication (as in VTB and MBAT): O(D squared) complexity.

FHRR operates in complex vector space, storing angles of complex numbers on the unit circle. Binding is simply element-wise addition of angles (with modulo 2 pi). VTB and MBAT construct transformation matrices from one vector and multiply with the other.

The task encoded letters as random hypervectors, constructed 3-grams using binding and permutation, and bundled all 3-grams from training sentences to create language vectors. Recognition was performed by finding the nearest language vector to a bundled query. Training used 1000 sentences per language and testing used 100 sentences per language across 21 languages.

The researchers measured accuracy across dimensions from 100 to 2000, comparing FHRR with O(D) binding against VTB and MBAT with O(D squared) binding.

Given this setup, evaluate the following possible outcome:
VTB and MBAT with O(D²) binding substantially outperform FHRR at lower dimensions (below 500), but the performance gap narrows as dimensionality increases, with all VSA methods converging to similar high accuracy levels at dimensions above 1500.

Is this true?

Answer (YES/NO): NO